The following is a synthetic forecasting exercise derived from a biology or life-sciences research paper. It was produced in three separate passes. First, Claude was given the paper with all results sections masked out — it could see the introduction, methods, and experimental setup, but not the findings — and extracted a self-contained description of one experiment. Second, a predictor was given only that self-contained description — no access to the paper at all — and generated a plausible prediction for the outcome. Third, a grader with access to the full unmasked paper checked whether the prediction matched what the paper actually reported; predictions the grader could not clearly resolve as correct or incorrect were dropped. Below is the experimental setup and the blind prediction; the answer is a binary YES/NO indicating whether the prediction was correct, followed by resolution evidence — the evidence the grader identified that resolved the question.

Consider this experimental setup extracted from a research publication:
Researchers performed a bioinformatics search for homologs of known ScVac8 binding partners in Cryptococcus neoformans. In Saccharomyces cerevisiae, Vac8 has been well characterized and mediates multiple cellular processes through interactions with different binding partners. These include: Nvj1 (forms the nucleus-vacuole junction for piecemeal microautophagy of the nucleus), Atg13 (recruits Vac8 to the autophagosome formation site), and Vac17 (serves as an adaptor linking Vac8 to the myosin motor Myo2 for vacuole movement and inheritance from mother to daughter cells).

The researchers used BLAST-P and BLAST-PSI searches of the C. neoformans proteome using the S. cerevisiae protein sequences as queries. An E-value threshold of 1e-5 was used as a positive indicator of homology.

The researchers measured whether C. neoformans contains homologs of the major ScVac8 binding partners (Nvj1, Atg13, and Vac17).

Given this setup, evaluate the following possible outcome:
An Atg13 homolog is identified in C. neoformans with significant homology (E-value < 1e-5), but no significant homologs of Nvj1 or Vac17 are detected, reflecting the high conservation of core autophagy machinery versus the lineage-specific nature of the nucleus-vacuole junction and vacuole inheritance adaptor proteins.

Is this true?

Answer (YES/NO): NO